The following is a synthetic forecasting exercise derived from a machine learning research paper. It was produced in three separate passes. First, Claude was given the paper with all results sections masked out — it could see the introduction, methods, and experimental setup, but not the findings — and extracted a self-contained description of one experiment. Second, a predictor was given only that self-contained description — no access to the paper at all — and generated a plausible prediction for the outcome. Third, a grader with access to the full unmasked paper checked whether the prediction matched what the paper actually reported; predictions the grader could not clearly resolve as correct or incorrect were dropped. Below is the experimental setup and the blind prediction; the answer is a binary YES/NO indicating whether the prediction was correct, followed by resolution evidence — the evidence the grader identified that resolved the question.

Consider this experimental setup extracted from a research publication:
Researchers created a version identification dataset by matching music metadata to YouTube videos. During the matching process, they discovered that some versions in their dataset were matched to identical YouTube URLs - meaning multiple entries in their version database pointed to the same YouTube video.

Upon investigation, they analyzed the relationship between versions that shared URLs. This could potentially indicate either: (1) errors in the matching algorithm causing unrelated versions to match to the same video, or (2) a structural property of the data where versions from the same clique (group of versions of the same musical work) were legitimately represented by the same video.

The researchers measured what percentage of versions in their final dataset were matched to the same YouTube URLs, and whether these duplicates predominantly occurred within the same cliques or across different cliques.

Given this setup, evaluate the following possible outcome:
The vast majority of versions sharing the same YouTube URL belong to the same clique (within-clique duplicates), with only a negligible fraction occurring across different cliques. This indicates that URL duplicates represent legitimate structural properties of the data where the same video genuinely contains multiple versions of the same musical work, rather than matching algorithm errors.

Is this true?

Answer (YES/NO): YES